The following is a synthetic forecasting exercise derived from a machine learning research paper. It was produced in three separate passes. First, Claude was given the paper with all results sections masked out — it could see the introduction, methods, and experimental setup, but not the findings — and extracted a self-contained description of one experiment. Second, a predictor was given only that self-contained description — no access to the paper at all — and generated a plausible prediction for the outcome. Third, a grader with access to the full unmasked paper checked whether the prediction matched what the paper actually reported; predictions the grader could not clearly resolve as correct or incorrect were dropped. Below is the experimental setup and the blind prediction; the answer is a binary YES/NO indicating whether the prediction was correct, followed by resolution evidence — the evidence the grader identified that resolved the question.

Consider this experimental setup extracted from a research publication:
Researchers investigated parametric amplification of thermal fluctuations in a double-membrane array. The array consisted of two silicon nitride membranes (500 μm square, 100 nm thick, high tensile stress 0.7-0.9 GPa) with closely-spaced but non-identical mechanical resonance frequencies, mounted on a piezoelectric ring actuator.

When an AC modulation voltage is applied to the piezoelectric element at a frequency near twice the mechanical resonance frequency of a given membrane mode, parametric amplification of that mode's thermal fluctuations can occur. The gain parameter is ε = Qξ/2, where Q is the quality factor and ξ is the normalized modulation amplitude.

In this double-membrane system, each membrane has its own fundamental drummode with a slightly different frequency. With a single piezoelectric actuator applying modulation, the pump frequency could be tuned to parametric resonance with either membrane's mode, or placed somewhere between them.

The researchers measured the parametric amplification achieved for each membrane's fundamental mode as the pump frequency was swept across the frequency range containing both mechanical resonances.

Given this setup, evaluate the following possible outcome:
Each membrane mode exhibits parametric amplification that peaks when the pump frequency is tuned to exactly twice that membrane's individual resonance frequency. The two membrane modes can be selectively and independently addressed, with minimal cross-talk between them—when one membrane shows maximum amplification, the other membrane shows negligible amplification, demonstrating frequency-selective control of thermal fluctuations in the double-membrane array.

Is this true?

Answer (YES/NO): YES